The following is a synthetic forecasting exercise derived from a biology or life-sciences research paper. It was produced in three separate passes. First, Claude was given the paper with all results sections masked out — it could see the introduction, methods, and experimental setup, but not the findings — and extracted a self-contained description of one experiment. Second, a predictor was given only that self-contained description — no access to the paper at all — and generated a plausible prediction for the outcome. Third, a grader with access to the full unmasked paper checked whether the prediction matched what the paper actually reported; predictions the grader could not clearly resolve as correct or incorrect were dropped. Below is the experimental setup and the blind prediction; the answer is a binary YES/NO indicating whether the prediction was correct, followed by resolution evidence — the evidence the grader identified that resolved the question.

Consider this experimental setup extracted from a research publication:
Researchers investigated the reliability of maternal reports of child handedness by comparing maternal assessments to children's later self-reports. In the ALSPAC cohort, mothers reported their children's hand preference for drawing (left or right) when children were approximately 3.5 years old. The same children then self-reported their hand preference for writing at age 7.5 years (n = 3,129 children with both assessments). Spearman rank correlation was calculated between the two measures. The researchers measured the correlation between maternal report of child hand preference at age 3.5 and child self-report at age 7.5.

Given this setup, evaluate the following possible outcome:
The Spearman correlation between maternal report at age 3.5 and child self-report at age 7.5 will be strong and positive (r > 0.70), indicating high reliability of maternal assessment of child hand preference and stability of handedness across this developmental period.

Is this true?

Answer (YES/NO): YES